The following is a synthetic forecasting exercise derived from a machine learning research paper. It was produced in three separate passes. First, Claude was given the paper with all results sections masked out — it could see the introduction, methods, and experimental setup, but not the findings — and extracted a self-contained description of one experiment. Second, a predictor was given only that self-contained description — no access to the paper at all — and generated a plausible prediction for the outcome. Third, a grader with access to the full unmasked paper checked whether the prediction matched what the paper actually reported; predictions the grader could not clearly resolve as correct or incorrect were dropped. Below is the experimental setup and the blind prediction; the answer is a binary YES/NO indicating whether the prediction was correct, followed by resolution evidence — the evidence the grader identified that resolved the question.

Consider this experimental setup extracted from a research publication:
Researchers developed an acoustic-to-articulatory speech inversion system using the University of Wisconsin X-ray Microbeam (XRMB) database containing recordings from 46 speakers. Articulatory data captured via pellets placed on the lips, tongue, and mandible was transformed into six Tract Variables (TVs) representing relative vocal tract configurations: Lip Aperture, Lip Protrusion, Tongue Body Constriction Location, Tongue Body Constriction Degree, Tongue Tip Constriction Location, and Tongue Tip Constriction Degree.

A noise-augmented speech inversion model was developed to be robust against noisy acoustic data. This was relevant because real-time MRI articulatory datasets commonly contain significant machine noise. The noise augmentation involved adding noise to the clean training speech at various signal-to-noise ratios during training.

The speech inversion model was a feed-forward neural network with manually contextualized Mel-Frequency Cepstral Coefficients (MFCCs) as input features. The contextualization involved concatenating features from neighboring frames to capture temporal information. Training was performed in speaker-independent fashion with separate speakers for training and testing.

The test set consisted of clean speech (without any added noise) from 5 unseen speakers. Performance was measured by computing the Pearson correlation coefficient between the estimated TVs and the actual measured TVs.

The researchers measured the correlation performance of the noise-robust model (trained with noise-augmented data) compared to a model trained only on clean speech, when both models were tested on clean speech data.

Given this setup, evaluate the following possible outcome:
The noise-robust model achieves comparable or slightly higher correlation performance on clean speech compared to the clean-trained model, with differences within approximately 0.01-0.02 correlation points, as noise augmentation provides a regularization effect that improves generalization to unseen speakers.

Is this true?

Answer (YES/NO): NO